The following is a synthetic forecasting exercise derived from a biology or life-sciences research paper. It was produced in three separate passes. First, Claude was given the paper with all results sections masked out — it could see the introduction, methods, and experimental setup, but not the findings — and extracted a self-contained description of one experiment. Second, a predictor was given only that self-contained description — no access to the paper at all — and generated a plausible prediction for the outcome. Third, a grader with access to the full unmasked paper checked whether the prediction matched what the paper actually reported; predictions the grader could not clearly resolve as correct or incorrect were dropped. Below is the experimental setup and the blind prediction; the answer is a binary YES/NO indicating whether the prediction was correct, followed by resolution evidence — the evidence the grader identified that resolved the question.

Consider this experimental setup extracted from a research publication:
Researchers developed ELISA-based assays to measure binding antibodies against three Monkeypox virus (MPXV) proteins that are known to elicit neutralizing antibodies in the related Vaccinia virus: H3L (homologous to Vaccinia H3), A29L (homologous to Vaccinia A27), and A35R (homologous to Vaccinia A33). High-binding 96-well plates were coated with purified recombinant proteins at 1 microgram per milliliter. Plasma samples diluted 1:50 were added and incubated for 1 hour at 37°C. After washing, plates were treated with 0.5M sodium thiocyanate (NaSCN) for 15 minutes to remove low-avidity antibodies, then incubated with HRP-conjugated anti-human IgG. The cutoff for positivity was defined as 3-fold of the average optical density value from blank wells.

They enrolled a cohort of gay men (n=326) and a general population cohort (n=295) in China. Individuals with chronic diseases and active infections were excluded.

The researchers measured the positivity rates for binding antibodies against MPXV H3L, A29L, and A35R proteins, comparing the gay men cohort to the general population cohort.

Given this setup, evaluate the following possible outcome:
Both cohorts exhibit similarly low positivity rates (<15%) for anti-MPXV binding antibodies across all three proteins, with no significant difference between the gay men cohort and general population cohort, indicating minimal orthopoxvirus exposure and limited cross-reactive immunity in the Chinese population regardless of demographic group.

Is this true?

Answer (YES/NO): NO